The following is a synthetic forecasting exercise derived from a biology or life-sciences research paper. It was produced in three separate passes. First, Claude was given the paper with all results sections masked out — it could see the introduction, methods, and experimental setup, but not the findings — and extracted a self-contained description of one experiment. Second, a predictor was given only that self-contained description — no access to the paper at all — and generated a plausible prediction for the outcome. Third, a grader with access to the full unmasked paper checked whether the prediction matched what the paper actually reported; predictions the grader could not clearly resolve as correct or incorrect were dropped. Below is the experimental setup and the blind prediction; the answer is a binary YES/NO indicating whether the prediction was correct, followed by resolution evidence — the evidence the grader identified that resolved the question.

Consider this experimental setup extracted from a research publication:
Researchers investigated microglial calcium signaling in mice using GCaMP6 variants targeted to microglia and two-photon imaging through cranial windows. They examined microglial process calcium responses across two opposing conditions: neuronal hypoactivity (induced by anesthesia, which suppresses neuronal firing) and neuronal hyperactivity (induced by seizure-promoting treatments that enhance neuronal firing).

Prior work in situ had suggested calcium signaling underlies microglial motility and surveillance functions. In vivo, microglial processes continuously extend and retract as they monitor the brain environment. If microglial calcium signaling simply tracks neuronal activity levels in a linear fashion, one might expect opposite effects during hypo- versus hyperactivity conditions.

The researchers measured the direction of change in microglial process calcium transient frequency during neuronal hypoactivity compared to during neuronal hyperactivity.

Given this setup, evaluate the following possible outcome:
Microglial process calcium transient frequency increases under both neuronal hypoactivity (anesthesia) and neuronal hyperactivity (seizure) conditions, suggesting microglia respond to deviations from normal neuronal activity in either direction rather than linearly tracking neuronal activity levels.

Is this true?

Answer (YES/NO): YES